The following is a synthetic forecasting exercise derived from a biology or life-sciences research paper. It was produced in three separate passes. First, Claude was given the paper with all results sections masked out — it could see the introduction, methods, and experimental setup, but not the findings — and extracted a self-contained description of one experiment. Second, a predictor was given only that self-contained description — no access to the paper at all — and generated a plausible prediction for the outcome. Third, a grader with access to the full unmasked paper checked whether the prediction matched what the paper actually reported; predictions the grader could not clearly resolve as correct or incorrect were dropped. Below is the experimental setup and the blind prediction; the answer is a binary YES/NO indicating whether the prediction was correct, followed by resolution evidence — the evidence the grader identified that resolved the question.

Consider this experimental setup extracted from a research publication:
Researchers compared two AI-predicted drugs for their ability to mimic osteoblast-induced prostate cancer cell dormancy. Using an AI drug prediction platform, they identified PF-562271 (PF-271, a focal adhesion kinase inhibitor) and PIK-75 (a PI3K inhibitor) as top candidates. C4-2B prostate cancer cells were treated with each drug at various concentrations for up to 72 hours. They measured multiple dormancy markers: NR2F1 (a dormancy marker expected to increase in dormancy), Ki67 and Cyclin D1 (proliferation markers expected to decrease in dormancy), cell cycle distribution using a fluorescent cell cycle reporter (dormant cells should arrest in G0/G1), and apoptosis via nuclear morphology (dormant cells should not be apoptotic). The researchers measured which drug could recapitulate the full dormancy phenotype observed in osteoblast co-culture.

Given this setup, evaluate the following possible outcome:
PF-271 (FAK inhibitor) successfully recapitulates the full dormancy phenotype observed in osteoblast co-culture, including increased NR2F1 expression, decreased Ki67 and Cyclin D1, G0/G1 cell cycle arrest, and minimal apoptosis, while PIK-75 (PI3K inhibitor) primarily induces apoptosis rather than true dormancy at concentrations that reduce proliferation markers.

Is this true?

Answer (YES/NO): NO